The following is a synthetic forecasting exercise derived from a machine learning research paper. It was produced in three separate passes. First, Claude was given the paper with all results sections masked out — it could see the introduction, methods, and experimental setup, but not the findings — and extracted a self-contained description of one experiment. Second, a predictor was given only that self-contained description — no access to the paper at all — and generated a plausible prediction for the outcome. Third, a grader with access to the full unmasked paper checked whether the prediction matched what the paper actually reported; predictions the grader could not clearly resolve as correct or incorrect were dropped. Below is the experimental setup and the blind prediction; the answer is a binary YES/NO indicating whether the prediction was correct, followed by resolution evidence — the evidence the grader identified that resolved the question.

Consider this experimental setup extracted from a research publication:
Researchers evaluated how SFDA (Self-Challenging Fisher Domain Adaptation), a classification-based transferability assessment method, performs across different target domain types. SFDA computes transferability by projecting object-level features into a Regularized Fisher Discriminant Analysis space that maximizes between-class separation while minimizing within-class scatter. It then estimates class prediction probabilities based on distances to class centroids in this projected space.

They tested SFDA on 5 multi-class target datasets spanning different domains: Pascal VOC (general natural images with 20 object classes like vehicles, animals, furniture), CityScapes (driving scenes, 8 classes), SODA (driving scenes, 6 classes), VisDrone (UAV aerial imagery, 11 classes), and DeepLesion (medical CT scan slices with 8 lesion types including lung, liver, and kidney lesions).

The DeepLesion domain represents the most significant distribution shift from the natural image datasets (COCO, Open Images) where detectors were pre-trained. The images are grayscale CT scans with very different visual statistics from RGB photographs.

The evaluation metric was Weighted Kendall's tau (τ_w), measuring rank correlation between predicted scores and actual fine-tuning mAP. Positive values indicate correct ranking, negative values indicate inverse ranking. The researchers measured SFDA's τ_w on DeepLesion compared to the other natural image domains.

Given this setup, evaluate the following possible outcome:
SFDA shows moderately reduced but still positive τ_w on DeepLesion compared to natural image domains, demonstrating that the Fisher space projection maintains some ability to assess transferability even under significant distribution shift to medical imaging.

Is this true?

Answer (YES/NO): NO